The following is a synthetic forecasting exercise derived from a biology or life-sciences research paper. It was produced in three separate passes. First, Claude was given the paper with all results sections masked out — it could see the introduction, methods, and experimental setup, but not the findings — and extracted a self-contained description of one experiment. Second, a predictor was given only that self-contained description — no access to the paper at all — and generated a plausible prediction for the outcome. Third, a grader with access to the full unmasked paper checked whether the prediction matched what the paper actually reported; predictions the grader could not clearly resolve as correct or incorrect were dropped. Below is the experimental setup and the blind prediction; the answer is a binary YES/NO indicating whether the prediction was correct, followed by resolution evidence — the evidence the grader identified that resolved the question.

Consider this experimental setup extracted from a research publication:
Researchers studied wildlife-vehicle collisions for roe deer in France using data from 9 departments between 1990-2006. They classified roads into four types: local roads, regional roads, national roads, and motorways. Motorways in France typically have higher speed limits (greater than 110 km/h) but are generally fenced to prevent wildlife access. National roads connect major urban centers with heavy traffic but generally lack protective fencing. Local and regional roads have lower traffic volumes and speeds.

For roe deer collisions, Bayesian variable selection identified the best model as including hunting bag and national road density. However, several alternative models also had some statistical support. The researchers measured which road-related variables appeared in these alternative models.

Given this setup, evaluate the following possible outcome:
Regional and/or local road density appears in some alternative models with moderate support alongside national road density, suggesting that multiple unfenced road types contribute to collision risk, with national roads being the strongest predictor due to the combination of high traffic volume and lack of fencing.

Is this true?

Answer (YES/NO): NO